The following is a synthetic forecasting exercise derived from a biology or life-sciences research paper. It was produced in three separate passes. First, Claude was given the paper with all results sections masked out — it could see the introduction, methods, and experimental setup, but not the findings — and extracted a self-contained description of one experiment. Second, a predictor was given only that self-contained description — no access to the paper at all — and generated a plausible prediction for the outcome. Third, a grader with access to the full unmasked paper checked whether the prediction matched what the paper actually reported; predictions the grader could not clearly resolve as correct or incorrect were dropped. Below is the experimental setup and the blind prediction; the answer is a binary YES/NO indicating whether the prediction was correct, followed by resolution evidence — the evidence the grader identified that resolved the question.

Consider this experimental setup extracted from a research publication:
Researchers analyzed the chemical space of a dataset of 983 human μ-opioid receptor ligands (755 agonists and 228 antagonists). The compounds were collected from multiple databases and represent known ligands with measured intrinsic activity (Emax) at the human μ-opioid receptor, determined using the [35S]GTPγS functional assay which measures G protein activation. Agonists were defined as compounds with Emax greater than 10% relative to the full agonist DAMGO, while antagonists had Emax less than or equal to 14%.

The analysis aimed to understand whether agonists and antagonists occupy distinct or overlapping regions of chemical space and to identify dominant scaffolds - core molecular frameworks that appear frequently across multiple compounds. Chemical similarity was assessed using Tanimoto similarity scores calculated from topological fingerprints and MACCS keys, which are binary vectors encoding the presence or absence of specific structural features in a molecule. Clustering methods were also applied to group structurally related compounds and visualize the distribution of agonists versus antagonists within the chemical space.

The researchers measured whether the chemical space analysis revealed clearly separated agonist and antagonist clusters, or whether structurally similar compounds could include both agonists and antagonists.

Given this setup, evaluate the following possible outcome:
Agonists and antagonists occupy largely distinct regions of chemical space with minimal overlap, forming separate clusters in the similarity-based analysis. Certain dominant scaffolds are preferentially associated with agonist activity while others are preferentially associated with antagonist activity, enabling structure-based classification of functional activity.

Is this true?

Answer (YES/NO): NO